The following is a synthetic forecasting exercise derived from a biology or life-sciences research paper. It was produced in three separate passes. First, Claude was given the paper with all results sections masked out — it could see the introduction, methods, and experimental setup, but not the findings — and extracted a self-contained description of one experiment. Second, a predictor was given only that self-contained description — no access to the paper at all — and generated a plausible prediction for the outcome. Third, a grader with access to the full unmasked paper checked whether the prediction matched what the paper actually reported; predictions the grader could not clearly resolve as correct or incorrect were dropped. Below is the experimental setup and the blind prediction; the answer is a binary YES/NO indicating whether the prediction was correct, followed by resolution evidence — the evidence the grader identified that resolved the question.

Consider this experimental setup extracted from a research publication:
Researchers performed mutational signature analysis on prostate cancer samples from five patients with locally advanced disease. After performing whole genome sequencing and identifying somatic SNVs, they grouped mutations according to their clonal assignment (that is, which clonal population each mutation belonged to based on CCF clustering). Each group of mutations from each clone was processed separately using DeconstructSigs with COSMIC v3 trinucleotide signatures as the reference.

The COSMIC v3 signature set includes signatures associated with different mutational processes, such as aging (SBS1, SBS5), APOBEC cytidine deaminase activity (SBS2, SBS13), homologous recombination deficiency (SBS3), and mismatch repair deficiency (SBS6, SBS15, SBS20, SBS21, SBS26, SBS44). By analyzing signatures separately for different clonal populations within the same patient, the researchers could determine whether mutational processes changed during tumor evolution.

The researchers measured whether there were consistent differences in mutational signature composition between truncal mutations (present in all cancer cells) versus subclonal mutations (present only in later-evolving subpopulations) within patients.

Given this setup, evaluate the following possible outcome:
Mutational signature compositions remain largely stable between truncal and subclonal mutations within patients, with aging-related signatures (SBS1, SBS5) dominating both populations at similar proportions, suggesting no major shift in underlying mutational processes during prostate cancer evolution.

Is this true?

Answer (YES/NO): NO